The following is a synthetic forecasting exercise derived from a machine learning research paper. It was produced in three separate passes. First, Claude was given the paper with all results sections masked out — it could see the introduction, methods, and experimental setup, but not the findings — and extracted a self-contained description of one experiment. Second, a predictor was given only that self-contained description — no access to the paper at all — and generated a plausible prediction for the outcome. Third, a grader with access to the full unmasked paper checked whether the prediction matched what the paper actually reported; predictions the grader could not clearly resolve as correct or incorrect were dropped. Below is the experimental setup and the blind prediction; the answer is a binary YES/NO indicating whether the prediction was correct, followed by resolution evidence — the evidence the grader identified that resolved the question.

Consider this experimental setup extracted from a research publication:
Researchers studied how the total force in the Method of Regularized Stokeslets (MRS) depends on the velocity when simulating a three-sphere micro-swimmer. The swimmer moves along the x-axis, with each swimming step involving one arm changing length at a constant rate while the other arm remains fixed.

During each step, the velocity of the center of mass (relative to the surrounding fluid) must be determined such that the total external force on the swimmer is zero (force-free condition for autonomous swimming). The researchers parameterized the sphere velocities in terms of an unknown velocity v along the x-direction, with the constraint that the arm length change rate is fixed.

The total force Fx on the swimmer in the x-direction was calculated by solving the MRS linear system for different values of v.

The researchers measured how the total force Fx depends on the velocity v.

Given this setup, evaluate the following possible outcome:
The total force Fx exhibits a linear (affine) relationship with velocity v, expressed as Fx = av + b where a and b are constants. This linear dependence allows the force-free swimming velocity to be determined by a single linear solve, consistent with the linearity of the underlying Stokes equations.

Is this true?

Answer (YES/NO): NO